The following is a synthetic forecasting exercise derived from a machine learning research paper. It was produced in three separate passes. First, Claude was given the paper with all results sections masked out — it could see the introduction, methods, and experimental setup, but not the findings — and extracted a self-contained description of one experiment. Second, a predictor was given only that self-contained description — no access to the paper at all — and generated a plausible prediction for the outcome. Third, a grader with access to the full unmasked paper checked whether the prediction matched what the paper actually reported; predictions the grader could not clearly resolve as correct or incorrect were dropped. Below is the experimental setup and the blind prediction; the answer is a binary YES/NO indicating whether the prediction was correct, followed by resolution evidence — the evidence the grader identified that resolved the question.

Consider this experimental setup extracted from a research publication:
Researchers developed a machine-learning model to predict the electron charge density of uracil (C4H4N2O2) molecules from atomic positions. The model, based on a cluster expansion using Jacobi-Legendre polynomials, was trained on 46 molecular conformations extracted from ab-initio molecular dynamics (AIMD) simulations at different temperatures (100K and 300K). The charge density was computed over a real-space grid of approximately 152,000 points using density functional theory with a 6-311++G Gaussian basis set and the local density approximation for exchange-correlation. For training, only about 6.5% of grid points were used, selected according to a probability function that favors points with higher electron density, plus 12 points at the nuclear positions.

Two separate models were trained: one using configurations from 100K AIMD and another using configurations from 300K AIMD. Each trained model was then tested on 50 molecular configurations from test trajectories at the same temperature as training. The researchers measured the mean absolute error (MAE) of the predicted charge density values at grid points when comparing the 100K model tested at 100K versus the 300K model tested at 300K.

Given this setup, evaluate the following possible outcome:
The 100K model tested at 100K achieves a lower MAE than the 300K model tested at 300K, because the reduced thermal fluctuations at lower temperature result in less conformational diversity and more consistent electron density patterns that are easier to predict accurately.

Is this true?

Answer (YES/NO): YES